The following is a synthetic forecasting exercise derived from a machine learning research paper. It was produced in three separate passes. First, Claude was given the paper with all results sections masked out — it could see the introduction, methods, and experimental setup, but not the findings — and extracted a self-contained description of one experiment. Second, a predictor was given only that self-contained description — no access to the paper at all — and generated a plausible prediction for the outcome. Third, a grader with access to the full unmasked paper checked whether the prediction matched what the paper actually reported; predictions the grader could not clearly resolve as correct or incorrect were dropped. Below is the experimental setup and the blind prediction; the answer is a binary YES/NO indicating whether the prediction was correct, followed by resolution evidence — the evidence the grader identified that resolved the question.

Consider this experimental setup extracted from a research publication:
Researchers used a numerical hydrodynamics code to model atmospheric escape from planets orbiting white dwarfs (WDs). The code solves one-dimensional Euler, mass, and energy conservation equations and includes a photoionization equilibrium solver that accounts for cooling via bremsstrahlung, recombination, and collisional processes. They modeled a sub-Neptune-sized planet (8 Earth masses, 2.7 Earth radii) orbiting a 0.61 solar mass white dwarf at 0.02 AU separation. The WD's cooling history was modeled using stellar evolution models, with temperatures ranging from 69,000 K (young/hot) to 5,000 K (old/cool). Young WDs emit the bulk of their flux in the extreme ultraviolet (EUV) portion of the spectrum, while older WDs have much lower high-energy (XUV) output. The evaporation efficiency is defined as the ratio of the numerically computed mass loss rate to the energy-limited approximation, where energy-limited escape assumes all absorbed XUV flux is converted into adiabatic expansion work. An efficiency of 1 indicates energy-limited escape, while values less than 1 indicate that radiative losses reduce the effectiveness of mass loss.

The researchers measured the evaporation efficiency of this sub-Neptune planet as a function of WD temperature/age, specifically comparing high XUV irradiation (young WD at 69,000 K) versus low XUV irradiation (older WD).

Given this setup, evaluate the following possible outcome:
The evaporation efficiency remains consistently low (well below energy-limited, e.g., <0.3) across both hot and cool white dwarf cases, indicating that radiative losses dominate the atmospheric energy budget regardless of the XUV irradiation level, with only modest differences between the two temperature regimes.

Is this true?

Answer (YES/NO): NO